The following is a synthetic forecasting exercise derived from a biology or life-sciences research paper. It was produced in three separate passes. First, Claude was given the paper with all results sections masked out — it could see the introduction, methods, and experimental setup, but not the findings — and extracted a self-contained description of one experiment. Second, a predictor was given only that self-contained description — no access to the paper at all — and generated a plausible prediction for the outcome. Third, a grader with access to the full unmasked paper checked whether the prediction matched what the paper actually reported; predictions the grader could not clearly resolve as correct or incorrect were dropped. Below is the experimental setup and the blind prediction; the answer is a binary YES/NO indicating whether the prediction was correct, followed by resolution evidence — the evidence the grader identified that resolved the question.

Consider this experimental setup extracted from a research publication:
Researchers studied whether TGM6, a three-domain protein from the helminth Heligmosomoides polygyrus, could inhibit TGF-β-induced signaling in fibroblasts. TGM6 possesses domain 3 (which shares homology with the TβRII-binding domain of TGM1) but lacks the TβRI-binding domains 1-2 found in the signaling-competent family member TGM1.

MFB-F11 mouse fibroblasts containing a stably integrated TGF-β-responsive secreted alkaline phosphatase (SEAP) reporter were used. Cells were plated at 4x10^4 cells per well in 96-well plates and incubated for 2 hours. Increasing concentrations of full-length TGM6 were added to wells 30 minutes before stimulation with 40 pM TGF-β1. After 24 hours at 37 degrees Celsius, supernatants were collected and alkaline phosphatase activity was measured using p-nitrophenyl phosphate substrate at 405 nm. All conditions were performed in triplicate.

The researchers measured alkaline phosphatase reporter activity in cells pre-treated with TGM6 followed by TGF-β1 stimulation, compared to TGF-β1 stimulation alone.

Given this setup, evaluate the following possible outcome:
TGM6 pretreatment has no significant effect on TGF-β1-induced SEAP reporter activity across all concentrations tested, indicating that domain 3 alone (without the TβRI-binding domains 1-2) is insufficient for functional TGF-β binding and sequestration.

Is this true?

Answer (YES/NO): NO